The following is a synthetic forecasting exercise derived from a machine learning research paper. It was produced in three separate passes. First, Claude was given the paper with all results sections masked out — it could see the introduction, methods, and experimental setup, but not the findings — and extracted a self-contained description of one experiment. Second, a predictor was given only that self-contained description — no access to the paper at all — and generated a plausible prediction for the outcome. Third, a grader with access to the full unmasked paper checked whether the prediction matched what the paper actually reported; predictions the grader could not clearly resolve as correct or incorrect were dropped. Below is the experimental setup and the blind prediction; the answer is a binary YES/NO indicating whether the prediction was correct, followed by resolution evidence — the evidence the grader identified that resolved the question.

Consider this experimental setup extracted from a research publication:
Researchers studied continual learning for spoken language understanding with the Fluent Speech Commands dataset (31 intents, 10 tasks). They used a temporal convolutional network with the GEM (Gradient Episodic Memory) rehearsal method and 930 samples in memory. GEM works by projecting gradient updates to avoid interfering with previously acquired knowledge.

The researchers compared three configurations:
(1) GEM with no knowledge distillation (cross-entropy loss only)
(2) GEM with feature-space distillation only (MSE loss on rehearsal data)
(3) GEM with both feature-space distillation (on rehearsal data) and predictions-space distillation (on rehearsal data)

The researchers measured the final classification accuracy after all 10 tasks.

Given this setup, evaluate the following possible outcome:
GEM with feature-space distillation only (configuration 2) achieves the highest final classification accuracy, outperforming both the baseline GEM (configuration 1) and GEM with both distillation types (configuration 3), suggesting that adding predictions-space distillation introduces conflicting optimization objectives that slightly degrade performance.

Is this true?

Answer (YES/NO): YES